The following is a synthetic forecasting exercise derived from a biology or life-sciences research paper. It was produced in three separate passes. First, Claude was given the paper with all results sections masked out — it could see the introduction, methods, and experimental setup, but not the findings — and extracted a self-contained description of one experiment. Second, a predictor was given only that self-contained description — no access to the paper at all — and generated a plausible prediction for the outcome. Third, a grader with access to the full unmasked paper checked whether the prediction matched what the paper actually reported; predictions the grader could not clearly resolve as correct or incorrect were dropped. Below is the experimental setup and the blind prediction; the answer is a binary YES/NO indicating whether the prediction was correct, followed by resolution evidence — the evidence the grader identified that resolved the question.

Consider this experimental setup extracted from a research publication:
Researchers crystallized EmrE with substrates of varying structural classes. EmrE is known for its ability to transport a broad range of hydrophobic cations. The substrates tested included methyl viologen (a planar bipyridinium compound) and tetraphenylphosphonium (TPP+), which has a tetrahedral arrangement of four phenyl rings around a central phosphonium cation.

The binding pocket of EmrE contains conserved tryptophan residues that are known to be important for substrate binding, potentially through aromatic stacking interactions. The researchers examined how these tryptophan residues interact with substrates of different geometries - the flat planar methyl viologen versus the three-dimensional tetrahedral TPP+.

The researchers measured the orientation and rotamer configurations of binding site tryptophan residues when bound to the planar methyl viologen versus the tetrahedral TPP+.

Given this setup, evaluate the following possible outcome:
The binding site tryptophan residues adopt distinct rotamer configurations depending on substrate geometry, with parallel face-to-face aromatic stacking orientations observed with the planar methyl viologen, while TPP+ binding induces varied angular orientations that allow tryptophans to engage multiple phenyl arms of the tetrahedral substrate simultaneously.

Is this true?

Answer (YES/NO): NO